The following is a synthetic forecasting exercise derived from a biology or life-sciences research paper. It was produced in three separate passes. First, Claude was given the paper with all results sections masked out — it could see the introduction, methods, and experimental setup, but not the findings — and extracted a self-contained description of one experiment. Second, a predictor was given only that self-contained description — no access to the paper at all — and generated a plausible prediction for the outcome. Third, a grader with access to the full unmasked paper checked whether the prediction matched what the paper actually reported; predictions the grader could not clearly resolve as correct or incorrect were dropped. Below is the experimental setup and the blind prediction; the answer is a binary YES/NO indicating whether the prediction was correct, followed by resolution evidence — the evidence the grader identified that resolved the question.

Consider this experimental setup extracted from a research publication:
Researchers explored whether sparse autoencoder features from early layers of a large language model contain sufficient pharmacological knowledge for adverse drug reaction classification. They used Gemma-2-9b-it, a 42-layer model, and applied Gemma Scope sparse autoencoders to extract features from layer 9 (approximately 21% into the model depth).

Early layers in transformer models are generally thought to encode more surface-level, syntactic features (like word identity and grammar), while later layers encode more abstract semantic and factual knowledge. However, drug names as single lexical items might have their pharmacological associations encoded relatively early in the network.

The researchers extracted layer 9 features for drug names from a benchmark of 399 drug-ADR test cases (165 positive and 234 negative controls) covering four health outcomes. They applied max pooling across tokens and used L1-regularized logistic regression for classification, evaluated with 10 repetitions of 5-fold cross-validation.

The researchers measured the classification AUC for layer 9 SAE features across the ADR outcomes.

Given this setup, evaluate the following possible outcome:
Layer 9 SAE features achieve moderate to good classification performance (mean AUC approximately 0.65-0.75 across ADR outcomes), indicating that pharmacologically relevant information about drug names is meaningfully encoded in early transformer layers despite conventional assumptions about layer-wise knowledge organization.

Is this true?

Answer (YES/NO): NO